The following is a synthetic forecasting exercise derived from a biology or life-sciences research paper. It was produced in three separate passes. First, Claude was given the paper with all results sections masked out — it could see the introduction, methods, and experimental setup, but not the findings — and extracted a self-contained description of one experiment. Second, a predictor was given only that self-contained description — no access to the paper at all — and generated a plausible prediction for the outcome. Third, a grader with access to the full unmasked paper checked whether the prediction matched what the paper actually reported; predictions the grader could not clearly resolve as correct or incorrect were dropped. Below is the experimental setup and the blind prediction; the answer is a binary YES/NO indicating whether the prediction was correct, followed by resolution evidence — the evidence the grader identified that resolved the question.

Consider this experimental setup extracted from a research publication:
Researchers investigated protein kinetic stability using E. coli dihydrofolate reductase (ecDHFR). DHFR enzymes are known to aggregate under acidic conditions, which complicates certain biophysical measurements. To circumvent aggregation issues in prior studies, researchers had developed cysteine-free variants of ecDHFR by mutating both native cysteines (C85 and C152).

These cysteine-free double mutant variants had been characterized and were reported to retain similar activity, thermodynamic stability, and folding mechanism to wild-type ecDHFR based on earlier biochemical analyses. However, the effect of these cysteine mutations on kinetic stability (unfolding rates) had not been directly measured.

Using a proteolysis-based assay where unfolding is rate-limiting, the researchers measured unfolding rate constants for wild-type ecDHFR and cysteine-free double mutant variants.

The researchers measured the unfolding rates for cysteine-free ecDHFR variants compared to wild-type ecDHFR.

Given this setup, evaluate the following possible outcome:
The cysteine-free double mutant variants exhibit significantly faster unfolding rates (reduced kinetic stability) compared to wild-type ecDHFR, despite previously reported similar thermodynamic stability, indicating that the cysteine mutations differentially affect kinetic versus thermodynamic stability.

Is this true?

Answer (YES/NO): NO